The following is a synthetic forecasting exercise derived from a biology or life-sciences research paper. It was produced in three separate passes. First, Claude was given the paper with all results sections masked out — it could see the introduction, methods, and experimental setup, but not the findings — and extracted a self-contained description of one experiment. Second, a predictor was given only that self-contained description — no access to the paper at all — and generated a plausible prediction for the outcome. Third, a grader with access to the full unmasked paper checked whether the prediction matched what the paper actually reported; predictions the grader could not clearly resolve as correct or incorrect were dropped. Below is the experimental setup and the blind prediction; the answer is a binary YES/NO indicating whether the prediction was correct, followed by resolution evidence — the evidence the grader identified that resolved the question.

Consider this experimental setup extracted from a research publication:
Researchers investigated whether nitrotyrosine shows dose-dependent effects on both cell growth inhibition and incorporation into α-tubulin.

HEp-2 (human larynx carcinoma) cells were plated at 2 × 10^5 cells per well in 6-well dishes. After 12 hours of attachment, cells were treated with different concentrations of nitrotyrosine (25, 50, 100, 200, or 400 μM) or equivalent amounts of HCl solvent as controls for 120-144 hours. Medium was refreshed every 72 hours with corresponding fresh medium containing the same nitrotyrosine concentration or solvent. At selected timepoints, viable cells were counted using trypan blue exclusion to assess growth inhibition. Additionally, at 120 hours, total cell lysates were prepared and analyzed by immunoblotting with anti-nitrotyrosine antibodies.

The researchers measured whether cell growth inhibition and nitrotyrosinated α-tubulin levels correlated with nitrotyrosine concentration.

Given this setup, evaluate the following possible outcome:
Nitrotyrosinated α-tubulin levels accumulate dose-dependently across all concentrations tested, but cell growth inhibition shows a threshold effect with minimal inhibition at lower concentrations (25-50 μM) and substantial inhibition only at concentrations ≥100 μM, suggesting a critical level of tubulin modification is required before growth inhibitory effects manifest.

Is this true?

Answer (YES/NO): NO